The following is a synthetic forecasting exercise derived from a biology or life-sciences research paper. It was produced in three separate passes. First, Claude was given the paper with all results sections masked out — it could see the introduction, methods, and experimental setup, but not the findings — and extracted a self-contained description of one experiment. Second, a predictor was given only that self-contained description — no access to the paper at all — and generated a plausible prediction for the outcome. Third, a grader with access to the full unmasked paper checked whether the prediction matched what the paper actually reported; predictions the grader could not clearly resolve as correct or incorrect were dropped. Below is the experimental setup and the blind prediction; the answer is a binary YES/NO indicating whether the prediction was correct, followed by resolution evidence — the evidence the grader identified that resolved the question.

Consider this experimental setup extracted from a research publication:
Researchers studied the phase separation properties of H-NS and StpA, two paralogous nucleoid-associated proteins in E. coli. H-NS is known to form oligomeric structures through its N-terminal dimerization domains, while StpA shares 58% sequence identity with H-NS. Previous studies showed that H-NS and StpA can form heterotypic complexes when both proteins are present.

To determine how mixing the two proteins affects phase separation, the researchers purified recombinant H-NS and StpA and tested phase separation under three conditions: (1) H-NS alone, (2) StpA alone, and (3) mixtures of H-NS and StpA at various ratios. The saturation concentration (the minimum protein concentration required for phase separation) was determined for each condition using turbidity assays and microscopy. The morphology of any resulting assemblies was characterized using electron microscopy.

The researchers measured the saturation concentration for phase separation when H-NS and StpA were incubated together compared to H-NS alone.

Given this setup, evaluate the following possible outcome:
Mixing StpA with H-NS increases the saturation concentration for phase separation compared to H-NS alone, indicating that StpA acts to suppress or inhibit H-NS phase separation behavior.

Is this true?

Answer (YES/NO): NO